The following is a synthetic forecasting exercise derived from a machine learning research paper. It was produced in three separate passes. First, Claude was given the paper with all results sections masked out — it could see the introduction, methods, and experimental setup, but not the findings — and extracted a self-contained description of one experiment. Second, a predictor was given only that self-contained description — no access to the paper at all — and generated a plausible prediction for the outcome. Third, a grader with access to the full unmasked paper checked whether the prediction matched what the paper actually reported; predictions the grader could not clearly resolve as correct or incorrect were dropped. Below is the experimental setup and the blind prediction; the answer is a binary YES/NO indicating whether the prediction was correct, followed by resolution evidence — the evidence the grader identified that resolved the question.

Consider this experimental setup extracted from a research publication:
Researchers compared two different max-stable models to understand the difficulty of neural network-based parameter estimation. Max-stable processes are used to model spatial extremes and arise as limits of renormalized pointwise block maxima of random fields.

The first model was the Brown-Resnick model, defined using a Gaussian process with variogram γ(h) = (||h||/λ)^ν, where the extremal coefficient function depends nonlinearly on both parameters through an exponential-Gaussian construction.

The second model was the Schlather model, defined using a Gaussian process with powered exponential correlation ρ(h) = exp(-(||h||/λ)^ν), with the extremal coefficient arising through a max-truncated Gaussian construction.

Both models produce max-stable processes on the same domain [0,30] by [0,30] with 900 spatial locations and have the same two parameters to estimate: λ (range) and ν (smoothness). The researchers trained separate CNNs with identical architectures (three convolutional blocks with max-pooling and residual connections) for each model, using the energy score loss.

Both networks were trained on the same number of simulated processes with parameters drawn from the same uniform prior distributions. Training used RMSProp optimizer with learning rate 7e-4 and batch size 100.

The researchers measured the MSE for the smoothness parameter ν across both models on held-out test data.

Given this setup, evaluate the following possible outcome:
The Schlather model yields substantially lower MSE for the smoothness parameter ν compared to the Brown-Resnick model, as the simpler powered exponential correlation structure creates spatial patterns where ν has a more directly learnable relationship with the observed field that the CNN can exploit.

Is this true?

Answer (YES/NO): NO